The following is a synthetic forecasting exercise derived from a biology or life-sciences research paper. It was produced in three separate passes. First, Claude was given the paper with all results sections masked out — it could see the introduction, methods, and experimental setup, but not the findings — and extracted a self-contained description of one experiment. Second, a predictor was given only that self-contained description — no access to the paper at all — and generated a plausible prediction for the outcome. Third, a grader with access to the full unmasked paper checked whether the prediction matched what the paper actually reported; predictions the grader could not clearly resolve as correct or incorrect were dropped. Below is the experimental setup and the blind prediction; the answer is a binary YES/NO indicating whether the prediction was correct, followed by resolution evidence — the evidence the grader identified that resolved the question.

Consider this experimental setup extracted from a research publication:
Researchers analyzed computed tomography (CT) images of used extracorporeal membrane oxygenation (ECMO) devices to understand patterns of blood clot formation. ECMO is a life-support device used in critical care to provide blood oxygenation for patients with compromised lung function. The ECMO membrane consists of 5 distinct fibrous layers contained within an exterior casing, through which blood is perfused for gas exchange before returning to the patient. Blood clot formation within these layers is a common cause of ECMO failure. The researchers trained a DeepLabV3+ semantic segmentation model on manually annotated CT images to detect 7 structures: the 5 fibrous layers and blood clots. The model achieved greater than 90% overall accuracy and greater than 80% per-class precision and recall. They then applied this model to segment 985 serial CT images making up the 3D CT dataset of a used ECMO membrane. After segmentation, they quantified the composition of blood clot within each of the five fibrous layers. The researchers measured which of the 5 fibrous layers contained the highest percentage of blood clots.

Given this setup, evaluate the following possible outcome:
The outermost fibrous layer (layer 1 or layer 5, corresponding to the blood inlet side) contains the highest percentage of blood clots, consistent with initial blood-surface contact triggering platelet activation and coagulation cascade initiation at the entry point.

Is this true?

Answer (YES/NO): NO